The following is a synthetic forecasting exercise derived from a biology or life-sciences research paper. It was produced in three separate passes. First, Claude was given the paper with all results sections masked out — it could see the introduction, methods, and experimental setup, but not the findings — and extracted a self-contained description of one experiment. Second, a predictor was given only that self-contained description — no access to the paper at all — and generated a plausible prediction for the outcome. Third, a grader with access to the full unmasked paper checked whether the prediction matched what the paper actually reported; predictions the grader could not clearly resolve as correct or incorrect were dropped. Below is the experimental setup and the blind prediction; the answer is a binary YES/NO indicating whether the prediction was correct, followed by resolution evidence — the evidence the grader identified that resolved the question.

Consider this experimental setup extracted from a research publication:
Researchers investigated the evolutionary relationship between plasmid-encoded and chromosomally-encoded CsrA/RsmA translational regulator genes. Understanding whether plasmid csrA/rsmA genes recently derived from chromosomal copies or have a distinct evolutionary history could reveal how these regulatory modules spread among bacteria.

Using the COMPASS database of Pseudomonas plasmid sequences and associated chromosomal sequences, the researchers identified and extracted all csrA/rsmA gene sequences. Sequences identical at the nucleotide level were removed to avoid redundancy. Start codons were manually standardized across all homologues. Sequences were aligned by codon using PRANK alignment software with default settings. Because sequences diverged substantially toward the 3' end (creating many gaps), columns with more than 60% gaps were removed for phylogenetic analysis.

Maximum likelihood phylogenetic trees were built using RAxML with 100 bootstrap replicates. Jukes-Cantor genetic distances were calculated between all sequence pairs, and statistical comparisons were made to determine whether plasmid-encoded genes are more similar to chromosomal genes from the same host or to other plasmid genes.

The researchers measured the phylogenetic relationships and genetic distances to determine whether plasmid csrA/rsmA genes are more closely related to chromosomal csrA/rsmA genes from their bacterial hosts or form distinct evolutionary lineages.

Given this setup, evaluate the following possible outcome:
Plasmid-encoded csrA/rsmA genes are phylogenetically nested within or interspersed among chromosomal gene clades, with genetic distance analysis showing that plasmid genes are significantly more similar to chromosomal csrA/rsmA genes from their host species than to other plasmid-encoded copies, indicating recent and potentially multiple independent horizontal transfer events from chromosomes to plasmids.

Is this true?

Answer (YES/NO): NO